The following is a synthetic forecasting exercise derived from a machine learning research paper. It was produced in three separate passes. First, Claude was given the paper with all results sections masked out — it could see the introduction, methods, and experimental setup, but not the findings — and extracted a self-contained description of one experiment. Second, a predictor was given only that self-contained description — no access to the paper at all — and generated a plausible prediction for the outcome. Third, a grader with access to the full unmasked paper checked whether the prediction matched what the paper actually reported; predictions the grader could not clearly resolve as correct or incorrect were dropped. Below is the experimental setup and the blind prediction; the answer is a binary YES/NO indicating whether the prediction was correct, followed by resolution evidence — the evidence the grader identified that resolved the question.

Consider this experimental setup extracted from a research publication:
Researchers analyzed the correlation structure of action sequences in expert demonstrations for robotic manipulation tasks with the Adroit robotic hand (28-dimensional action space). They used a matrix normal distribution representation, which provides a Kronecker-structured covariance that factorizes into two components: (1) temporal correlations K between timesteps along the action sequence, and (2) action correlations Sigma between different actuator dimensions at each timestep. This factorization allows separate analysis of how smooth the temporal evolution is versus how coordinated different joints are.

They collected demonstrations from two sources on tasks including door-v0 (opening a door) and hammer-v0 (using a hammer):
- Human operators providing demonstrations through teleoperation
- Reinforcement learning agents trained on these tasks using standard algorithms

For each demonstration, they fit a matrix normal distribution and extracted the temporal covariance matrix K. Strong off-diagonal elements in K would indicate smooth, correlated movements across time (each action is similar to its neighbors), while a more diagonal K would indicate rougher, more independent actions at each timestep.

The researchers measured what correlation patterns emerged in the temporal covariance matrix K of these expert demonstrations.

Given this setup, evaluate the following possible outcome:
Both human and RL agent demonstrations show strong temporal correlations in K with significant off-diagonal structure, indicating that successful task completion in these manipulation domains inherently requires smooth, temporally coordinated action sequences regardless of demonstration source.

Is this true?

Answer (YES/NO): NO